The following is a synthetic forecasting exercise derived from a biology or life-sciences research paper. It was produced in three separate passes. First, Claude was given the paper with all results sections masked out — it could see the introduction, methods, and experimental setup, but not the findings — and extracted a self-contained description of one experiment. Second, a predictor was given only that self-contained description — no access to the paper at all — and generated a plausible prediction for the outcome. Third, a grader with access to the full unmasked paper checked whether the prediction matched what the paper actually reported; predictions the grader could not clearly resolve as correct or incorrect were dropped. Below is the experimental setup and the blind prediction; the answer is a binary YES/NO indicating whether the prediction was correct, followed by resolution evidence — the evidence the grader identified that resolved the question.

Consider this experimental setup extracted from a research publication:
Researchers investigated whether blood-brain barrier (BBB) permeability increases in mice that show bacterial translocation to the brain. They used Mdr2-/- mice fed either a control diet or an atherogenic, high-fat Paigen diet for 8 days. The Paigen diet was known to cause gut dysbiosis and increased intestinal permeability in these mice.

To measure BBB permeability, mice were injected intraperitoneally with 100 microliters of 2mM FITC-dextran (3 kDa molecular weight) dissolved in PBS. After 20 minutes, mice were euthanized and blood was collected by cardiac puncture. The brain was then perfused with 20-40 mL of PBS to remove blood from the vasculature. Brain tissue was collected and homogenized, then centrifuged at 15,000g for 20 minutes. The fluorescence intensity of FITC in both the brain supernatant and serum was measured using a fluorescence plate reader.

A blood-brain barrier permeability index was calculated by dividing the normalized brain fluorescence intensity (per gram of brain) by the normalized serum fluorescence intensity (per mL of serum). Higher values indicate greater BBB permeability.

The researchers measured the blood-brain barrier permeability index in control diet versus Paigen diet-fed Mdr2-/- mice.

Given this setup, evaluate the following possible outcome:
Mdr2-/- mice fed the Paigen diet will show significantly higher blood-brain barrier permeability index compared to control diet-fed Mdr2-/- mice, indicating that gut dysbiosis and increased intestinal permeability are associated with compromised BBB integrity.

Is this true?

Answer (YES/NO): NO